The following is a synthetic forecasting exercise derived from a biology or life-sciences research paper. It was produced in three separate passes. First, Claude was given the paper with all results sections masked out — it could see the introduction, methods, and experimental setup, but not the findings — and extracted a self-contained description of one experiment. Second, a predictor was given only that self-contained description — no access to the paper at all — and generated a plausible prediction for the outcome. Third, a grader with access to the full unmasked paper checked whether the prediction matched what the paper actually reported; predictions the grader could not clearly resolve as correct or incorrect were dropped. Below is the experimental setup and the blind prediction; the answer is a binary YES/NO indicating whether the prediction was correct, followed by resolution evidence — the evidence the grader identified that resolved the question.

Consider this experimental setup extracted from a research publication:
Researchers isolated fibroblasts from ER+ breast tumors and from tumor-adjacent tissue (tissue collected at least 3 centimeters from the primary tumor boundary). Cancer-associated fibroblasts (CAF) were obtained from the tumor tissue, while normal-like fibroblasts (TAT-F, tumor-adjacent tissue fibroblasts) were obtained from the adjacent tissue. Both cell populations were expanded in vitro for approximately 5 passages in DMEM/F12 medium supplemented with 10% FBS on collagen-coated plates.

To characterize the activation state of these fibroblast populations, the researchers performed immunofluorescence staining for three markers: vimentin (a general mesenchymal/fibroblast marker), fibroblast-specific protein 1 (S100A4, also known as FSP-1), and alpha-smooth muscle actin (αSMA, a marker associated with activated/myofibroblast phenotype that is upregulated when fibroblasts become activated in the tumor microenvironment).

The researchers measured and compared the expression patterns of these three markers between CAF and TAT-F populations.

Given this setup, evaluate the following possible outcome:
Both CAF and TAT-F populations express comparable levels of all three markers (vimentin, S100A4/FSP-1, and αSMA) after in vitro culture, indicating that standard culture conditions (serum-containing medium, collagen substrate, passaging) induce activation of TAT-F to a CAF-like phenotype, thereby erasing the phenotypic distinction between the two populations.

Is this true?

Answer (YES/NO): NO